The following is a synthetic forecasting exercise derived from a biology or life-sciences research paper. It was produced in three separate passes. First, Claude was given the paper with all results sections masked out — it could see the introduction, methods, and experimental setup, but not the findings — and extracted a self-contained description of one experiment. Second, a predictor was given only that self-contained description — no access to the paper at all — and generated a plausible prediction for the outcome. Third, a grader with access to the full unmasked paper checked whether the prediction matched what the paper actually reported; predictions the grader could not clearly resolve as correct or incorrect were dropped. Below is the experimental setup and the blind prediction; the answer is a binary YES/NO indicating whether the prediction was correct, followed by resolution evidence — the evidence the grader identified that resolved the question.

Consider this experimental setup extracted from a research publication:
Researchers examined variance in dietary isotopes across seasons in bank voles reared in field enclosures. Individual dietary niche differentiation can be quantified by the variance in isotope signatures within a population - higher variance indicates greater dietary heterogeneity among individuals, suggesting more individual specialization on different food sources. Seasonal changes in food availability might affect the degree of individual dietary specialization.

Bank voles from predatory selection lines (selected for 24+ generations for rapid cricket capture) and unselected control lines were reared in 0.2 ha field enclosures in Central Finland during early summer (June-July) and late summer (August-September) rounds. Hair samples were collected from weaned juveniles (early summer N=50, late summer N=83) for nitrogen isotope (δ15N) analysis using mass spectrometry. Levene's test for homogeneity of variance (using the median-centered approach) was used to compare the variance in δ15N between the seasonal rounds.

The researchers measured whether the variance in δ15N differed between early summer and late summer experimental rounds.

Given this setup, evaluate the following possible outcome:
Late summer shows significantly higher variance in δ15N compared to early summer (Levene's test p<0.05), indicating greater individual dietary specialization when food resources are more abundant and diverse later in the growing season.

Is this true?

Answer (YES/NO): NO